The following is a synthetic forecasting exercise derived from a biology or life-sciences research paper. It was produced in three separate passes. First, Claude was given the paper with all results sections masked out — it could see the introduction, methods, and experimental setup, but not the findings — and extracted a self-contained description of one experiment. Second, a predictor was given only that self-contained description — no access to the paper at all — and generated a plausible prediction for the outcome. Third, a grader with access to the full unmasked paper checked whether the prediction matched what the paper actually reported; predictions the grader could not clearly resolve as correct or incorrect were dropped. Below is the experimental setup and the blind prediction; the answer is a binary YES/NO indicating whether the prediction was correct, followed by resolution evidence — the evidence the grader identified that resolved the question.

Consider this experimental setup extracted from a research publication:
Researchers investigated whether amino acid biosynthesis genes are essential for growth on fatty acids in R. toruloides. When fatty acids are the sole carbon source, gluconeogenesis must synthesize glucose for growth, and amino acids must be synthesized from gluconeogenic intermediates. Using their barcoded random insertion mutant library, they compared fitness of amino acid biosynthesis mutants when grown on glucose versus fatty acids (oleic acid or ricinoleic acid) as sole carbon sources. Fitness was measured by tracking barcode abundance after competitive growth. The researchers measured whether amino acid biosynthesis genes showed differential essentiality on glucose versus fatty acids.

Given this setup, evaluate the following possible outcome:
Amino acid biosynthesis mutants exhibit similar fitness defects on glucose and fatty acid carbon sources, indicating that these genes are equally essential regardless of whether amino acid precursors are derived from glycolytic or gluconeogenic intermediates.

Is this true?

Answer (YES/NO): NO